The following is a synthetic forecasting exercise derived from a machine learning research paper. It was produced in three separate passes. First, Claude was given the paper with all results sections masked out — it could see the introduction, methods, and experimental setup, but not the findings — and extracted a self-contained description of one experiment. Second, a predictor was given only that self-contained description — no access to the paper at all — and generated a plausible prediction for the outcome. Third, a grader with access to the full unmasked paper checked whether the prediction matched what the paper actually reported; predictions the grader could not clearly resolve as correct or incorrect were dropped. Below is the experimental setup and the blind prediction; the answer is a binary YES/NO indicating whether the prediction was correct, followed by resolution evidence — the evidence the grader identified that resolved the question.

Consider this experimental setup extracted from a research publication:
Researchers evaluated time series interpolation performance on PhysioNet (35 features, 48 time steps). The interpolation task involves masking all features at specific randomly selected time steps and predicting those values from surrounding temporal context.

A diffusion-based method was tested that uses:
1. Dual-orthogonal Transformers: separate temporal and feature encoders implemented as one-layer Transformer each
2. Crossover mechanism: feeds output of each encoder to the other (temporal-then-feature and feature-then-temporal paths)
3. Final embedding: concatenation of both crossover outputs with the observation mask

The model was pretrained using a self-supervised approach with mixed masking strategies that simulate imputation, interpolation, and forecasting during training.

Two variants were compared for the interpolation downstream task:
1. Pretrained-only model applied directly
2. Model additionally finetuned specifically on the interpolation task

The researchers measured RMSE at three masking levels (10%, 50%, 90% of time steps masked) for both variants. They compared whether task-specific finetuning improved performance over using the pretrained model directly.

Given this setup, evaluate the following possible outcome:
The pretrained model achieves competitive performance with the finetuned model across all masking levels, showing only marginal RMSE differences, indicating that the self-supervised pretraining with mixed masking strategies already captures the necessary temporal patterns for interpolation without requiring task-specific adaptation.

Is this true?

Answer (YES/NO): NO